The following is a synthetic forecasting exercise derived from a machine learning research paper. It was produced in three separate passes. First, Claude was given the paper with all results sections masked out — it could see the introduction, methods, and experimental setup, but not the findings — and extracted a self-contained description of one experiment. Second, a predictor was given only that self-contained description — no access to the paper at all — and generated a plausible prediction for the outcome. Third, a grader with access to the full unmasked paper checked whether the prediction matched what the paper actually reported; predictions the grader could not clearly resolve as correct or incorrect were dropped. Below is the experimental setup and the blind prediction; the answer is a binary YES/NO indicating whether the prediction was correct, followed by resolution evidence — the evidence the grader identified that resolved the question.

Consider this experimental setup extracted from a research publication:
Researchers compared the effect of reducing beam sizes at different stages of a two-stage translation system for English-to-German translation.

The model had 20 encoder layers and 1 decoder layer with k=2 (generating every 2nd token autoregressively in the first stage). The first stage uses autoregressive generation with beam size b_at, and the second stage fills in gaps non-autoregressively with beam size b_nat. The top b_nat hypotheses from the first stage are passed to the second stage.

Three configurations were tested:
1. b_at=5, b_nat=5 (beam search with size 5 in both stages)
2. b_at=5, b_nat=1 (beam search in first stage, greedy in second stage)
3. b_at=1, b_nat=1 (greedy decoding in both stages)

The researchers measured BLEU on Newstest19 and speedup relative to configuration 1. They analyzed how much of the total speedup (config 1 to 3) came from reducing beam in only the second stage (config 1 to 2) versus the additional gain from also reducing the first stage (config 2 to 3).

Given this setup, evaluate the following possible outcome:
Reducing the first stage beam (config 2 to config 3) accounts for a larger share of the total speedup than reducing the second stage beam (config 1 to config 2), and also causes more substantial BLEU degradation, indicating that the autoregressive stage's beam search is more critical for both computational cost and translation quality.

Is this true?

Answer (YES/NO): YES